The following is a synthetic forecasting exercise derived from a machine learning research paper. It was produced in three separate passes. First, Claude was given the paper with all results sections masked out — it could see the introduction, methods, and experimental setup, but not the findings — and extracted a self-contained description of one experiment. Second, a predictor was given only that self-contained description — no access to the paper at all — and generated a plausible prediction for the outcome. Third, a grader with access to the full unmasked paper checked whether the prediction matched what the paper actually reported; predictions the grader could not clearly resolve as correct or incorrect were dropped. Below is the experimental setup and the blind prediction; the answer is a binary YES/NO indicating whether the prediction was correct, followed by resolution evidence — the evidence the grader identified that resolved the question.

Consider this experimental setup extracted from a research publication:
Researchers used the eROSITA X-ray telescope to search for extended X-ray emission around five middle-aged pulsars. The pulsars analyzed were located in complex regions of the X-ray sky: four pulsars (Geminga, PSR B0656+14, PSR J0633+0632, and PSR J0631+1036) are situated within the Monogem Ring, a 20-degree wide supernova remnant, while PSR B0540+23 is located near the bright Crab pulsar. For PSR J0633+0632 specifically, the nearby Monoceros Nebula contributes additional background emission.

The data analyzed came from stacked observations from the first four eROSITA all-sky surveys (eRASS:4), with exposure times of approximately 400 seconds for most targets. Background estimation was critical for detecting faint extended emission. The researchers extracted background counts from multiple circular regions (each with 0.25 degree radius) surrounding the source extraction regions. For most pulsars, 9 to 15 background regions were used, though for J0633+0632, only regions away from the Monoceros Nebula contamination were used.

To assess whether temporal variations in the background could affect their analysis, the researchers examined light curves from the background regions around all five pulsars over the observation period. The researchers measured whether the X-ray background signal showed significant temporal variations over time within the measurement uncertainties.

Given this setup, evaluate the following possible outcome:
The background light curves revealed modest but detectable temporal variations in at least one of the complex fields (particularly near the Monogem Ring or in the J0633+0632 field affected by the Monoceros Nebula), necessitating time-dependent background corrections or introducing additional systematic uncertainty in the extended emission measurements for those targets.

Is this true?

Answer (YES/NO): NO